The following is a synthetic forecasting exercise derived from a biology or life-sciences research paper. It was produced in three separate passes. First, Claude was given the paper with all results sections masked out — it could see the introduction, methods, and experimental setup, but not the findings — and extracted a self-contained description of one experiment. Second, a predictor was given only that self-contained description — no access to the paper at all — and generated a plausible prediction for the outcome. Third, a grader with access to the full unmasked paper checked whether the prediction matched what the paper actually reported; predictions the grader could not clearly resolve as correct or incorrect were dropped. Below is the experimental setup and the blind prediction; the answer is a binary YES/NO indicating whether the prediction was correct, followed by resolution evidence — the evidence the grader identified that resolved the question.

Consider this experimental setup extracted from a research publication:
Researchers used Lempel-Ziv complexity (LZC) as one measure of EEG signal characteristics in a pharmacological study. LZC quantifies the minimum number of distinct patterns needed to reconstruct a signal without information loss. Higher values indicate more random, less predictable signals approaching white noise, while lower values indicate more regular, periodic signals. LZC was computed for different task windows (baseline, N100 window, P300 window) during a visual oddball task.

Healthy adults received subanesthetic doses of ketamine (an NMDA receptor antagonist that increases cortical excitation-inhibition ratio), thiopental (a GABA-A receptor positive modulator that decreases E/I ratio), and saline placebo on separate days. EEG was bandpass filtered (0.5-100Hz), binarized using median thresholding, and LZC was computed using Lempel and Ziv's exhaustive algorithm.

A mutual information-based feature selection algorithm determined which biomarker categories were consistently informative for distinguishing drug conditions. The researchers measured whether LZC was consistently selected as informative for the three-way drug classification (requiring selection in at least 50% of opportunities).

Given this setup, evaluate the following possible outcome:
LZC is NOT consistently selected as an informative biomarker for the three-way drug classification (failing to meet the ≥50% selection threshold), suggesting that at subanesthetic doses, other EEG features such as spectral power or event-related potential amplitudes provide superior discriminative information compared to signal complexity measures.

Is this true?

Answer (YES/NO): YES